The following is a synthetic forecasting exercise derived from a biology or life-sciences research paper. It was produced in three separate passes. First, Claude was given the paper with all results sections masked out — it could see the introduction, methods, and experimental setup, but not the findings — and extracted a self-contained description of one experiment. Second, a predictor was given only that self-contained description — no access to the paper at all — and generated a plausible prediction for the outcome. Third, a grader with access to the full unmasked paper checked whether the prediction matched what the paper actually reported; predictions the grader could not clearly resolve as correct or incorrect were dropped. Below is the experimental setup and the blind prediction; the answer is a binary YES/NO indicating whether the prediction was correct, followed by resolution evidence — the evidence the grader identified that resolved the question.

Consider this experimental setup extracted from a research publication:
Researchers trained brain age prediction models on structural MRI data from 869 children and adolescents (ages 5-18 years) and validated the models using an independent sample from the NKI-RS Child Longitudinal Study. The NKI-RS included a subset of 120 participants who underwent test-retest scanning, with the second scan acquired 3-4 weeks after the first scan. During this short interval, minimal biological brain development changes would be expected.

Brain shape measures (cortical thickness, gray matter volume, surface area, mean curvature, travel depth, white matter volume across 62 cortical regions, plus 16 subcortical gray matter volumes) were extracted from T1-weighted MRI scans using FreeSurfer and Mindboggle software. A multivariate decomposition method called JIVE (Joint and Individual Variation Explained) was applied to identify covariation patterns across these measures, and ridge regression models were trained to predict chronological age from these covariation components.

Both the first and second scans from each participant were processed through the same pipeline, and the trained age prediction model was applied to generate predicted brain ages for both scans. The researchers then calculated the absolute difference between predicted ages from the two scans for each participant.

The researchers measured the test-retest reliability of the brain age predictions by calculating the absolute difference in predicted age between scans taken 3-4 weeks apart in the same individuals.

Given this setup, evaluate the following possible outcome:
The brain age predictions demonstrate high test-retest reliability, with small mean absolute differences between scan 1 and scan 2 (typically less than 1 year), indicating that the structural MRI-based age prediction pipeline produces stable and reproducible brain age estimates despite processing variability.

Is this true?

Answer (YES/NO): YES